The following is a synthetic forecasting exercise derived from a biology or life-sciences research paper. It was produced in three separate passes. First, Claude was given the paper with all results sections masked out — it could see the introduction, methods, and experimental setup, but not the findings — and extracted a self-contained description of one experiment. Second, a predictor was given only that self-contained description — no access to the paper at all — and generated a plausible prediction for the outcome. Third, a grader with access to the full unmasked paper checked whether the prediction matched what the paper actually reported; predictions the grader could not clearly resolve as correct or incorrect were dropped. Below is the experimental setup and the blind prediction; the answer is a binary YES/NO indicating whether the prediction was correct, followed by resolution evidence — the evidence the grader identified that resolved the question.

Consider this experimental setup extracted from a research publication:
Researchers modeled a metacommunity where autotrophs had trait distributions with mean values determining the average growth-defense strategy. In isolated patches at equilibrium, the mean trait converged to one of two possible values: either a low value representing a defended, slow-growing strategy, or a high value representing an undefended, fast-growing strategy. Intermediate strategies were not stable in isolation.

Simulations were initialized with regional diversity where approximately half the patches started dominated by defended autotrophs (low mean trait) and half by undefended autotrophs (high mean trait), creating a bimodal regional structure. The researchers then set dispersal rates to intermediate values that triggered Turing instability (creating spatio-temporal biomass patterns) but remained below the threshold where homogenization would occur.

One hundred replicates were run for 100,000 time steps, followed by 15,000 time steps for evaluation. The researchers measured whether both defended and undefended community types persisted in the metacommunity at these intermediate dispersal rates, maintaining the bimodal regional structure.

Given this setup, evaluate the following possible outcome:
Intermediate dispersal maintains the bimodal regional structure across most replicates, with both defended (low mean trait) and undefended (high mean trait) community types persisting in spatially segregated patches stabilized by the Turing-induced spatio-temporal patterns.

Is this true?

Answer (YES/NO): YES